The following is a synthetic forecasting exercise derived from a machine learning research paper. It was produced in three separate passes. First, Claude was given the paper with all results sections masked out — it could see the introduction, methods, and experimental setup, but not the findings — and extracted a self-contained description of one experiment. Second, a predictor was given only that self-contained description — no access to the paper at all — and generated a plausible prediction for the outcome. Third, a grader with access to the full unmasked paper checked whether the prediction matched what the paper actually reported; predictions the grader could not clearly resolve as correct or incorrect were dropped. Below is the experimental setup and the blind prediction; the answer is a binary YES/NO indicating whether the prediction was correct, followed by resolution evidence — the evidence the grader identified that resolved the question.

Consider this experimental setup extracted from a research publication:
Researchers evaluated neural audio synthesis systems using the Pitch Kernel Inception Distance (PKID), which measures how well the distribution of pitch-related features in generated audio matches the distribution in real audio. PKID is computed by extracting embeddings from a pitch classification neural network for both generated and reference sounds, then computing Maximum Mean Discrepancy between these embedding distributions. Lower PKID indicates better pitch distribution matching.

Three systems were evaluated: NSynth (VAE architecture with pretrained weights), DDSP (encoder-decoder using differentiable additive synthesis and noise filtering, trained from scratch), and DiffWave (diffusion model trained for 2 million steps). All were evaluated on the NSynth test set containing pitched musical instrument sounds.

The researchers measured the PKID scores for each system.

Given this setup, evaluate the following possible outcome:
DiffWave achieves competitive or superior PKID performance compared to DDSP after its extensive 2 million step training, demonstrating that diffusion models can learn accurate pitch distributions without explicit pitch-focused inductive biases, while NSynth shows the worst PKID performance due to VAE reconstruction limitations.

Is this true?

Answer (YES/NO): NO